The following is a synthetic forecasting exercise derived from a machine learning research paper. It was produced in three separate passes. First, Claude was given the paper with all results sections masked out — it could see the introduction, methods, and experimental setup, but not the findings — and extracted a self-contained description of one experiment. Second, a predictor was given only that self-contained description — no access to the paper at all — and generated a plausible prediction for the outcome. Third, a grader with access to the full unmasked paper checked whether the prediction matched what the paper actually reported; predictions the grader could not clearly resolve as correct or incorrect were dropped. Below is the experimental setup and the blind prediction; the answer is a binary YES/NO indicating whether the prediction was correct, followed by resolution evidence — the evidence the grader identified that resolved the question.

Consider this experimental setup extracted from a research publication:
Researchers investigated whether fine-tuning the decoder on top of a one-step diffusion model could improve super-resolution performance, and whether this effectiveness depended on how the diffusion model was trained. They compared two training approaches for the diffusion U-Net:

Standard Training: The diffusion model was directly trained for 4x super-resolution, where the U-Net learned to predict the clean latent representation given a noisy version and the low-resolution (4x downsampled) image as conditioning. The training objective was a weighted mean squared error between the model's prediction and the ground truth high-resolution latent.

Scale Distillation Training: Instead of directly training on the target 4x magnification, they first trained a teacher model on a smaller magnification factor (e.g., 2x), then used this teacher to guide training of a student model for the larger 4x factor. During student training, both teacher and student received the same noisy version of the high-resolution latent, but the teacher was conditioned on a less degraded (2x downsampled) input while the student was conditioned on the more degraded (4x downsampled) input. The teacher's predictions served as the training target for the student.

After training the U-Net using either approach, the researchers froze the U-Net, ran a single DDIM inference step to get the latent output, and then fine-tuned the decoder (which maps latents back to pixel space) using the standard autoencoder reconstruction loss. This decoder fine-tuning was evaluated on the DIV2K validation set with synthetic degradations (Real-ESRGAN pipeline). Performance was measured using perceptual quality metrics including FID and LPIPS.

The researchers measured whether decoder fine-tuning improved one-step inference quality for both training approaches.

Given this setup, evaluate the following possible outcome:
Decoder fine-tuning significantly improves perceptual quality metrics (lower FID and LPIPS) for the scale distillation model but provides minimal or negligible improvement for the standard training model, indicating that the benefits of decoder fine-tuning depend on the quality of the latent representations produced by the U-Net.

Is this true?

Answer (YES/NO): NO